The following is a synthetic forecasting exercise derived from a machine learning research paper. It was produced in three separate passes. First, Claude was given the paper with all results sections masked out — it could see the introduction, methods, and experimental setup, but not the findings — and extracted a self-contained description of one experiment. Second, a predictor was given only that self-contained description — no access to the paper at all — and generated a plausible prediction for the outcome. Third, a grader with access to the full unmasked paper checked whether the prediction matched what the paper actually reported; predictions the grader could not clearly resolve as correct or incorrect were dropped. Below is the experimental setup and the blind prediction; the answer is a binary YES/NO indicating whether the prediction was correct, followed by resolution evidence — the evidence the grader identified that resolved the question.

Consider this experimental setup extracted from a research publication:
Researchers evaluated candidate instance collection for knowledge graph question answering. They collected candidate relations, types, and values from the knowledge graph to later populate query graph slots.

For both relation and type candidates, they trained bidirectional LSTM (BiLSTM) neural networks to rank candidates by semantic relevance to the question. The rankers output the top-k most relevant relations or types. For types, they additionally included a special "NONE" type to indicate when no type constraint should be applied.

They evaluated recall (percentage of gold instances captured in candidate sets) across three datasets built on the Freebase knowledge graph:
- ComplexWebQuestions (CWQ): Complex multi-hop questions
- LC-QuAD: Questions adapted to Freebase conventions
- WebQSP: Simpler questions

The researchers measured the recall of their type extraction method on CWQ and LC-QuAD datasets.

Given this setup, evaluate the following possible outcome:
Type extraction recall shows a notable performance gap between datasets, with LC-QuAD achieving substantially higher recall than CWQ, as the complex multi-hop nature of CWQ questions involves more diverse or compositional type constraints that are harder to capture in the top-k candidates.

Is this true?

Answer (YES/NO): NO